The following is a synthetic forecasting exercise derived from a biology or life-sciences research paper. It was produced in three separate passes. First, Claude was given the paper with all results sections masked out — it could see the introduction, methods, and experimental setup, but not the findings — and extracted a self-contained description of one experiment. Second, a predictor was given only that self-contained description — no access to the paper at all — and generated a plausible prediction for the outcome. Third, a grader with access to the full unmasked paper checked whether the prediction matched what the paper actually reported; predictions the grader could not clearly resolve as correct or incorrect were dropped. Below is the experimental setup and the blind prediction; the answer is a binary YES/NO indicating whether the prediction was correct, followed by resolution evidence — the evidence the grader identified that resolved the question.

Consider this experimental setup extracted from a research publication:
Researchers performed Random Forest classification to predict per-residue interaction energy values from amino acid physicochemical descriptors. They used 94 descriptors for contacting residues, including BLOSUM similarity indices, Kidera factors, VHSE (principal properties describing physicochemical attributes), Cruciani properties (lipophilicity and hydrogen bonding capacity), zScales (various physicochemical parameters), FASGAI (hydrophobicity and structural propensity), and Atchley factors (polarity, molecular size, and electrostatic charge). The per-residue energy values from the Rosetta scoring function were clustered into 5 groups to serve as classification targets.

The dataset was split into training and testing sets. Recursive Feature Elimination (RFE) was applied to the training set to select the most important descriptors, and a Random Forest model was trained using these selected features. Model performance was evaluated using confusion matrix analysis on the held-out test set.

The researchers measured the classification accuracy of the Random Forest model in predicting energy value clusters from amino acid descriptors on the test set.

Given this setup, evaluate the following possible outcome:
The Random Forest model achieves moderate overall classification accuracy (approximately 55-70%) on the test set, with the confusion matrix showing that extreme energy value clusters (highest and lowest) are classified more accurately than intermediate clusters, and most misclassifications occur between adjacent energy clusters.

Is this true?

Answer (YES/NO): NO